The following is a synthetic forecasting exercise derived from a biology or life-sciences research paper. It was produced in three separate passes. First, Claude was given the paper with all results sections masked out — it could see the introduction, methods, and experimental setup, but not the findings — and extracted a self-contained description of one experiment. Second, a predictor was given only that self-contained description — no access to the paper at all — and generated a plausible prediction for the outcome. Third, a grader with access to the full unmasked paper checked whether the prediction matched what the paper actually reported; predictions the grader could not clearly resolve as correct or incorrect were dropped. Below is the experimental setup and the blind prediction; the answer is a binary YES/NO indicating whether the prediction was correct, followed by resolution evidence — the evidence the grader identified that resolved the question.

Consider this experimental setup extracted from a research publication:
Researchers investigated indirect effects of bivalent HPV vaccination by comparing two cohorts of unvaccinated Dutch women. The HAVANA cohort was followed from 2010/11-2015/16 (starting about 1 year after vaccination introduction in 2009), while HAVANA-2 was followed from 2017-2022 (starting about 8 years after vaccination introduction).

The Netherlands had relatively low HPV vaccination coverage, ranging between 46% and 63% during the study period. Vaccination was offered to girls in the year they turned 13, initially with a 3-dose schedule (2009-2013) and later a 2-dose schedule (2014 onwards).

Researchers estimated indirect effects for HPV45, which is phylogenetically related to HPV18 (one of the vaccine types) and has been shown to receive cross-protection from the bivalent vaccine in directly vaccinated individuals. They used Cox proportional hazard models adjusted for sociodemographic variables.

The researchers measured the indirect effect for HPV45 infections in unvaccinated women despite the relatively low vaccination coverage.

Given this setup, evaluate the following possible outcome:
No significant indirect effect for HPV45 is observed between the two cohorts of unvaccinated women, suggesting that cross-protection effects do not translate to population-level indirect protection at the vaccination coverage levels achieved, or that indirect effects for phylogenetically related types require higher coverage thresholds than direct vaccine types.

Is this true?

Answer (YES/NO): NO